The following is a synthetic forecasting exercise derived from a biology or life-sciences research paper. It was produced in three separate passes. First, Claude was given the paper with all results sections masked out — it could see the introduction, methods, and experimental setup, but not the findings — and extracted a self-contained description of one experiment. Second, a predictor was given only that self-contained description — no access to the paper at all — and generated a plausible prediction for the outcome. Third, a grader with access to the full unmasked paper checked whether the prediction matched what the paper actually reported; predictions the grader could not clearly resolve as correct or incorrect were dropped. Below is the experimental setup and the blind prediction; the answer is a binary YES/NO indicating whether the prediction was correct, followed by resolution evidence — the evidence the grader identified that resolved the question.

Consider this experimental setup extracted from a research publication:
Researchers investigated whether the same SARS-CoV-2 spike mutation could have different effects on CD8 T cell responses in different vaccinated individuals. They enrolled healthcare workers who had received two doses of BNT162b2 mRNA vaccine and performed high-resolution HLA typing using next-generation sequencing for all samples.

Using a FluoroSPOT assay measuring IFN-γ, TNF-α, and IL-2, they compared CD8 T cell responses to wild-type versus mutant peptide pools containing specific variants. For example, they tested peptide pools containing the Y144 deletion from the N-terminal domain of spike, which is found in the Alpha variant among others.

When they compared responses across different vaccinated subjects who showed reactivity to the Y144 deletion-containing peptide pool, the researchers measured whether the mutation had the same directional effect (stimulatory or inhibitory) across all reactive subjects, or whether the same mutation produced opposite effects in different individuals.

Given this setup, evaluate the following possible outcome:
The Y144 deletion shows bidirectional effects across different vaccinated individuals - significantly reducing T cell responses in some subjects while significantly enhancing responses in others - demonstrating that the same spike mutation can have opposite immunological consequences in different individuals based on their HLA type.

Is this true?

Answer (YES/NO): YES